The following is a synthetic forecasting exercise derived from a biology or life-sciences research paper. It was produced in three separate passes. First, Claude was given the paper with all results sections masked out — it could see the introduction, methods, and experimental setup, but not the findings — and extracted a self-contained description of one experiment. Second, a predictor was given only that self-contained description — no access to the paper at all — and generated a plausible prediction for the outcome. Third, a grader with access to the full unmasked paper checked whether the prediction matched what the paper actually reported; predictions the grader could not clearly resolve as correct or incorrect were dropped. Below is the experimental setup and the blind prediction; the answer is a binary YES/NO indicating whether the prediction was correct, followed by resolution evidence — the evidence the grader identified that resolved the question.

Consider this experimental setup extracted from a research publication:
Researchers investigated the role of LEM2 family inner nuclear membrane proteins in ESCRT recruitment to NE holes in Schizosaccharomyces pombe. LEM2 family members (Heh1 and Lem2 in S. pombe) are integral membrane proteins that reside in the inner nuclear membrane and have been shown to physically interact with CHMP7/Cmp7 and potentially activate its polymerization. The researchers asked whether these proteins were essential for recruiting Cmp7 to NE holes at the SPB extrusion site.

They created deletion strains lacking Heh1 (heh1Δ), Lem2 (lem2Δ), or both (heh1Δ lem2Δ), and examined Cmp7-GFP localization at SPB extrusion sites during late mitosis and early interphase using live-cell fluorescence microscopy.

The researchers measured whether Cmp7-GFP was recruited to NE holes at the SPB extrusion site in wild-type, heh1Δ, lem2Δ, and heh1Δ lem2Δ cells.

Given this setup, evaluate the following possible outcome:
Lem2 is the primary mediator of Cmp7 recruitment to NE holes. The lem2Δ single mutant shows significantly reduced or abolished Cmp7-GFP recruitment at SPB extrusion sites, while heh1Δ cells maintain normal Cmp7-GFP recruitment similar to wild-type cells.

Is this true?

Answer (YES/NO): NO